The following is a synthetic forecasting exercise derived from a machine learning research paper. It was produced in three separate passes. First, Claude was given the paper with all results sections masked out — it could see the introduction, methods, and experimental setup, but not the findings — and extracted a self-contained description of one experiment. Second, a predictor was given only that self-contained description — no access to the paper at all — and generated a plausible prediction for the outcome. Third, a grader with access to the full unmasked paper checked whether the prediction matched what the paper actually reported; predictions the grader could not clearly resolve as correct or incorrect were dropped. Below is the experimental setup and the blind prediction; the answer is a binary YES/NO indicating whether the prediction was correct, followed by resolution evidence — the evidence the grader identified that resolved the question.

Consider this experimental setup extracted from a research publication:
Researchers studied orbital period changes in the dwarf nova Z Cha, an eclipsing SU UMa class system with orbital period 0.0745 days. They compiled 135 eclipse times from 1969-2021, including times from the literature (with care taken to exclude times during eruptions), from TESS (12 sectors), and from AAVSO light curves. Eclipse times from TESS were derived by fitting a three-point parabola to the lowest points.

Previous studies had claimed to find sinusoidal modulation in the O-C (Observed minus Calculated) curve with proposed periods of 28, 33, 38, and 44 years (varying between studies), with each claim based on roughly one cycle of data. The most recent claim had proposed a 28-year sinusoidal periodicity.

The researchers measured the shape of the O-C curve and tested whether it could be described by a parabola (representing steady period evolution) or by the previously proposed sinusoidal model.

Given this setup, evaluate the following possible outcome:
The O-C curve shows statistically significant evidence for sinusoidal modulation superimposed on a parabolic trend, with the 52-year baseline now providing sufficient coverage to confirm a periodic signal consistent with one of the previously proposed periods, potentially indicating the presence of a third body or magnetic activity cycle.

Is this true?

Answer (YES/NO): NO